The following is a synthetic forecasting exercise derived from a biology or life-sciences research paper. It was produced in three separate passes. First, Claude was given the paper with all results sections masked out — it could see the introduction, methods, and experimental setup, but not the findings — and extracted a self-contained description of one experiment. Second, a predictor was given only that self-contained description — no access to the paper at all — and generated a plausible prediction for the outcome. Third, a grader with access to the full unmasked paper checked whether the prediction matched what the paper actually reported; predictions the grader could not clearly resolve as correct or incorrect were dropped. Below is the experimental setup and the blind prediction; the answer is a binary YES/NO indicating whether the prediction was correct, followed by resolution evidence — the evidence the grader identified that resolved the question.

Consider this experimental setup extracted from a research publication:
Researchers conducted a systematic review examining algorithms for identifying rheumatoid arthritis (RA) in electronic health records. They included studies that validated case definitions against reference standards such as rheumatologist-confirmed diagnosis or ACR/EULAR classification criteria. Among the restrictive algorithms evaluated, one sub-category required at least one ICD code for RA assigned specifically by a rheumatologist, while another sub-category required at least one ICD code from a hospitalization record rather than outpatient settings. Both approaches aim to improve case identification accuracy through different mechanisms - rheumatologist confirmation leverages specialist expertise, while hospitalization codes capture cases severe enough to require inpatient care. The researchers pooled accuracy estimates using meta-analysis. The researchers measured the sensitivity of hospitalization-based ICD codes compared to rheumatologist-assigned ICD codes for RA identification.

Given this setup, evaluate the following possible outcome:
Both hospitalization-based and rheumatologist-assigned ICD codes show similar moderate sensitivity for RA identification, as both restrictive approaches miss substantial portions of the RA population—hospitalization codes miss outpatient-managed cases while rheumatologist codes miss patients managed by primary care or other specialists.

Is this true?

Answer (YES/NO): NO